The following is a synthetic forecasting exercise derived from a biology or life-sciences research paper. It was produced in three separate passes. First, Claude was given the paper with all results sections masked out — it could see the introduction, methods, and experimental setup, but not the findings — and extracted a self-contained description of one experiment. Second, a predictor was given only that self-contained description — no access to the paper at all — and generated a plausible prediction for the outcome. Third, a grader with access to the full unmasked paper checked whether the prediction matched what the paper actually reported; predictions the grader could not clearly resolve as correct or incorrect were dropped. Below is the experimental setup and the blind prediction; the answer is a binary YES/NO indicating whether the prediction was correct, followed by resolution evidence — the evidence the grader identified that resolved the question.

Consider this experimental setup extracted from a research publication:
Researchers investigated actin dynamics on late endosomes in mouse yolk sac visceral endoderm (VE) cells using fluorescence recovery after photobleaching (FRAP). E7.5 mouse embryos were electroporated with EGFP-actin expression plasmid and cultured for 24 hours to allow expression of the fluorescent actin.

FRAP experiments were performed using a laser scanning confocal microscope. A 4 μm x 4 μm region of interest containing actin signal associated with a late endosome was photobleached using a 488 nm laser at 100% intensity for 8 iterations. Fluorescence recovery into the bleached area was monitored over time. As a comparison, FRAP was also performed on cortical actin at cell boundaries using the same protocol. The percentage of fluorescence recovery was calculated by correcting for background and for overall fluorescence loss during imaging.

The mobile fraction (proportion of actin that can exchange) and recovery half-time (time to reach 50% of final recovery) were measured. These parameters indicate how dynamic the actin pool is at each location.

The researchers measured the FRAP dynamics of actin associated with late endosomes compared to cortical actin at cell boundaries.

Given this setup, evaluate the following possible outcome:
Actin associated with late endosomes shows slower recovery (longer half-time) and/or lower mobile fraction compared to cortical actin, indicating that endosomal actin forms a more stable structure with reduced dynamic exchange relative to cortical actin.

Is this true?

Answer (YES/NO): NO